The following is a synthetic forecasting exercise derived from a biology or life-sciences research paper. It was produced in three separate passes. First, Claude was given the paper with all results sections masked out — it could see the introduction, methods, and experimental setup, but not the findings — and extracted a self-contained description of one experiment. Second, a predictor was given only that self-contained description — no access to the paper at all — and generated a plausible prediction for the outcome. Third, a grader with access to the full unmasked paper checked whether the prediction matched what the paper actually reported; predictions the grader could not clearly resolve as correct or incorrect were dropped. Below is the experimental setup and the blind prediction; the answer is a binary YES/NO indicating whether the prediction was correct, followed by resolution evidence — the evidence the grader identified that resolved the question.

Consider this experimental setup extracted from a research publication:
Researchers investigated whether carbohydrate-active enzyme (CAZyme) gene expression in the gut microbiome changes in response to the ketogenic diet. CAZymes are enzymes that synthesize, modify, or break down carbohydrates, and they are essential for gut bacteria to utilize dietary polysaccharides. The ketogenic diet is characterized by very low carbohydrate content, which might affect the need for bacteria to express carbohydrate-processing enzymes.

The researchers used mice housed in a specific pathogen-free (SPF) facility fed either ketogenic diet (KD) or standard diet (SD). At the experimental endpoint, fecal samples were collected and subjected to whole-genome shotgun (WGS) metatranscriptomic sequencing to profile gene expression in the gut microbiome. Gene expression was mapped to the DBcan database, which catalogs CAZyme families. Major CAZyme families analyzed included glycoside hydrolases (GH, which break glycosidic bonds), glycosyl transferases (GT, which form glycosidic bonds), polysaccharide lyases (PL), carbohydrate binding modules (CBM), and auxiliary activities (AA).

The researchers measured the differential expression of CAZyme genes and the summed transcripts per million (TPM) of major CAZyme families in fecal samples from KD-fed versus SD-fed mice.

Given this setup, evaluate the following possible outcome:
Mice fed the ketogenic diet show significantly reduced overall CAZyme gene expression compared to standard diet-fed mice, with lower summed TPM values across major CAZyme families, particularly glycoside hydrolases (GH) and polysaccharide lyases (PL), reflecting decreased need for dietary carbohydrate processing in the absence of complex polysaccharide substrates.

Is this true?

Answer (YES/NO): NO